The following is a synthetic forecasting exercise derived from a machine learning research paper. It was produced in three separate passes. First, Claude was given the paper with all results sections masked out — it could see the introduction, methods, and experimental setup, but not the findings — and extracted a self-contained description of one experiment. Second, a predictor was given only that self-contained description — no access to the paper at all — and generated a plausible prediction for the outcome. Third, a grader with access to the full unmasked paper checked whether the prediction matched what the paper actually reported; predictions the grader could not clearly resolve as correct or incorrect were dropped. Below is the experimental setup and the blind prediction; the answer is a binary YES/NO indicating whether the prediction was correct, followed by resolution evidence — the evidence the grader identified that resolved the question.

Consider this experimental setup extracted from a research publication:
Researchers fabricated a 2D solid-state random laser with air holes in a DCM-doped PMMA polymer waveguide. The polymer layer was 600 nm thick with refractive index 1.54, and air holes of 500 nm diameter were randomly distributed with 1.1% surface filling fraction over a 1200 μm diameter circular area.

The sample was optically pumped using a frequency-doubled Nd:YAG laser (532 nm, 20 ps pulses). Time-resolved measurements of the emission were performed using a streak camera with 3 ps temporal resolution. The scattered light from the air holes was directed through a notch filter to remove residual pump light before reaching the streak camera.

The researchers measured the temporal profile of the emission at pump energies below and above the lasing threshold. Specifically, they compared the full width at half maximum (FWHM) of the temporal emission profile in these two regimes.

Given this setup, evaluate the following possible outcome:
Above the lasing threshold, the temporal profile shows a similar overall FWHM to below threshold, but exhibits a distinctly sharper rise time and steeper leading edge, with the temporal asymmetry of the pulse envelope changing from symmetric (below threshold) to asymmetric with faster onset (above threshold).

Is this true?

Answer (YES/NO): NO